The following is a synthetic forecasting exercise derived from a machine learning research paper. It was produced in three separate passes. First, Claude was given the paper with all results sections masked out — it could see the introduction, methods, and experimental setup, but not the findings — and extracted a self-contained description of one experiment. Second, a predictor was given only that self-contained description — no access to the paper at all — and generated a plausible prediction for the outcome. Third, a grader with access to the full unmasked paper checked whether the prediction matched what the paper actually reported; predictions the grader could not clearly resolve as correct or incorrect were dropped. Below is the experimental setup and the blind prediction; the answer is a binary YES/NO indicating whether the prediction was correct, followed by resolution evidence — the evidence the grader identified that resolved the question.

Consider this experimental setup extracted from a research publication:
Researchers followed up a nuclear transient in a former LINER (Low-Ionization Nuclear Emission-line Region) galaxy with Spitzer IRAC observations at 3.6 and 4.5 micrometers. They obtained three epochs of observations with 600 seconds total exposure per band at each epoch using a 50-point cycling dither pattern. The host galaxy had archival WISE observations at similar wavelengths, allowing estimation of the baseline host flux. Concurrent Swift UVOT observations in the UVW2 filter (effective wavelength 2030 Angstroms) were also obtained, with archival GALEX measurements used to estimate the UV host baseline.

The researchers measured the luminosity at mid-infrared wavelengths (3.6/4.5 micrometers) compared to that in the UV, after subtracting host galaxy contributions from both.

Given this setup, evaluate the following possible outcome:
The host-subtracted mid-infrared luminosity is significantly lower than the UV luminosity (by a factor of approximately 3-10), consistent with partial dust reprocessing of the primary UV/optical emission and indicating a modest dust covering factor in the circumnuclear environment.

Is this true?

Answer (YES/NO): NO